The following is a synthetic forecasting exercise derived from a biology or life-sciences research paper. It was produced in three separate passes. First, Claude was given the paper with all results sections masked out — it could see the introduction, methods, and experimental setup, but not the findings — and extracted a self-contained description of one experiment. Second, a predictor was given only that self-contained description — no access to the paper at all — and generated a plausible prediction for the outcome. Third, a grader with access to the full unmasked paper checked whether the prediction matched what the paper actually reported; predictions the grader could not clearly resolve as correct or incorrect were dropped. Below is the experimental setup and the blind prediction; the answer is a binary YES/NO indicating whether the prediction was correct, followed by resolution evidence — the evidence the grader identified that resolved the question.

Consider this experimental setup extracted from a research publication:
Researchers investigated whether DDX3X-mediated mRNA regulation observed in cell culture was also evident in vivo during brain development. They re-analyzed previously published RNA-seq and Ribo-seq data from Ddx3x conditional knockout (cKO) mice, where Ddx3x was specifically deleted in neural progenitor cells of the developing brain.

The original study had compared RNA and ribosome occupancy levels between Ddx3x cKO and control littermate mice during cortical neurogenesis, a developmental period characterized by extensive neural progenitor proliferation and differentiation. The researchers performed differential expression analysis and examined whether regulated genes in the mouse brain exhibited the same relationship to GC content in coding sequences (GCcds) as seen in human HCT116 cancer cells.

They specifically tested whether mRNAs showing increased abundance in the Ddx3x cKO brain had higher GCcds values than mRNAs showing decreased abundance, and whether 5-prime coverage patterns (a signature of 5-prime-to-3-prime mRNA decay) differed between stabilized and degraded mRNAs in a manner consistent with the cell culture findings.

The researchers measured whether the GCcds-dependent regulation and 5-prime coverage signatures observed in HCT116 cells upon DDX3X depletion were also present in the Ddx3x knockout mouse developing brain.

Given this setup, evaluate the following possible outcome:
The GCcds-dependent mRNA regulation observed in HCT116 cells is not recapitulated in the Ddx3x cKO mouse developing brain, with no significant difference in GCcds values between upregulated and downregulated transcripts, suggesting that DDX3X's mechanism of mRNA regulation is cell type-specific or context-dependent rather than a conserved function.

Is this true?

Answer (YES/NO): NO